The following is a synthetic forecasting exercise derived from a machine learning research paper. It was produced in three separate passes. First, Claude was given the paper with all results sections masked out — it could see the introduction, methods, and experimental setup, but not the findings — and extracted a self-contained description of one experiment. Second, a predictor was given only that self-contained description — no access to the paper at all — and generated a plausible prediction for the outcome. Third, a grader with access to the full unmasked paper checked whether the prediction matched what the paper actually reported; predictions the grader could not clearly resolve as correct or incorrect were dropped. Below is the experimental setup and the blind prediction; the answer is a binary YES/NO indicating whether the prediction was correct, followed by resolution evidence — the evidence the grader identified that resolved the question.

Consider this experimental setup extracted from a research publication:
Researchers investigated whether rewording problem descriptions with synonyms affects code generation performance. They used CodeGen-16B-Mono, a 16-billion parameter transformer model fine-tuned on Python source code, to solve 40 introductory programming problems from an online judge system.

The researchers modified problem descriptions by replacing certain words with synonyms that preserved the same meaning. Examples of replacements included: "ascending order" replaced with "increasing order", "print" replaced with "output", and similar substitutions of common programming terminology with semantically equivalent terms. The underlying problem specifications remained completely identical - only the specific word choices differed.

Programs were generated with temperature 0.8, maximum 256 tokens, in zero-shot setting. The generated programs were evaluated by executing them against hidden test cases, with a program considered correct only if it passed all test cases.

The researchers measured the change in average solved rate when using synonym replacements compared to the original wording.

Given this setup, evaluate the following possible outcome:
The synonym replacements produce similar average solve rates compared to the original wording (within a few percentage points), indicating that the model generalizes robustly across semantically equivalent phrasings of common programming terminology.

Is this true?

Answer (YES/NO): YES